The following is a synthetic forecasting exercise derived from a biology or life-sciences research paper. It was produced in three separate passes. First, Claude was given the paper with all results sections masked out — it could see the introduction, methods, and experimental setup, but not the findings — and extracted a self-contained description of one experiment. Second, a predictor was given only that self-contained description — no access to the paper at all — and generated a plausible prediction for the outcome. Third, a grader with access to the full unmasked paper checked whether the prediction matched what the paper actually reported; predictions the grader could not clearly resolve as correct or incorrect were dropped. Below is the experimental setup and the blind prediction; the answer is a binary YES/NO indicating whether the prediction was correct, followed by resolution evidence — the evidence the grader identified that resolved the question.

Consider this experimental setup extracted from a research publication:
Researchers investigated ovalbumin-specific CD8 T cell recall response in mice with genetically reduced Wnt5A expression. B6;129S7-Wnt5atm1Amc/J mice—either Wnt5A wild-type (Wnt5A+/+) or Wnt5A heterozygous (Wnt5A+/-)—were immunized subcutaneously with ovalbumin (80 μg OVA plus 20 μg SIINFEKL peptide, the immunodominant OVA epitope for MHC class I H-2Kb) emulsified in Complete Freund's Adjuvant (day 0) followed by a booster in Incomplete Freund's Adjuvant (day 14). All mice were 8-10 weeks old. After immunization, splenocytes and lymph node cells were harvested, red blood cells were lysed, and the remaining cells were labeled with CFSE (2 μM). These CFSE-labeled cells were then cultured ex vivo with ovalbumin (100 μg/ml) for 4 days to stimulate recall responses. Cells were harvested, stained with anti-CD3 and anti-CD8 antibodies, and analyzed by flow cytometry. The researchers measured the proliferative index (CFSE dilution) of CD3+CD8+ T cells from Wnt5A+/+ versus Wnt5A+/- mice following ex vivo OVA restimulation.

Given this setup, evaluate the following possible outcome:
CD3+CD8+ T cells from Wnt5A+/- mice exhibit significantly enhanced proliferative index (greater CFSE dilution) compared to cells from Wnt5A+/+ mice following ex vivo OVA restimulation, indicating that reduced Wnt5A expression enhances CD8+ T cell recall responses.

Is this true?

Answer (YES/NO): NO